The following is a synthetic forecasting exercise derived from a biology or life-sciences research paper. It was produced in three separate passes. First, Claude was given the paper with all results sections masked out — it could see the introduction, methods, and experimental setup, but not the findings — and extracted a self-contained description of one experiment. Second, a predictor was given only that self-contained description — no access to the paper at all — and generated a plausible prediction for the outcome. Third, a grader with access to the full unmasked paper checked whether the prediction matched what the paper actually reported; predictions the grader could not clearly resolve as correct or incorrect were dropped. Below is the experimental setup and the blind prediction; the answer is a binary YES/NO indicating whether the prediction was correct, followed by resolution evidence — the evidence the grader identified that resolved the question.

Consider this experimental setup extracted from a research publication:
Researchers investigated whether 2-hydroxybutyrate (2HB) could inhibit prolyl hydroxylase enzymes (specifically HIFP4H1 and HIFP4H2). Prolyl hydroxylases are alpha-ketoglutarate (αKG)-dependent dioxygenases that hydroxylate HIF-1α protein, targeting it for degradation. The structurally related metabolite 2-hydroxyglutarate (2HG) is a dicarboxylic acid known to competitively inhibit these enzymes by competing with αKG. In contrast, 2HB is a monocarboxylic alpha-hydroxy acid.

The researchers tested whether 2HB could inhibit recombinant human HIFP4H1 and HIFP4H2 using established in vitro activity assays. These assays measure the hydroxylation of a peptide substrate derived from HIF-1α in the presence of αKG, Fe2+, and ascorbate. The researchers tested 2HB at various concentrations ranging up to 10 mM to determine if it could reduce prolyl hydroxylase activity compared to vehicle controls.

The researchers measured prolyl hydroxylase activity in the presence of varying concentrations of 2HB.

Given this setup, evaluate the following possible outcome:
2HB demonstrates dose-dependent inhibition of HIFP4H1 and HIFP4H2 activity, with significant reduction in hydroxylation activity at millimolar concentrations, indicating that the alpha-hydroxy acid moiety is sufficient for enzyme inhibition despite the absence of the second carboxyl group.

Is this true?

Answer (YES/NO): NO